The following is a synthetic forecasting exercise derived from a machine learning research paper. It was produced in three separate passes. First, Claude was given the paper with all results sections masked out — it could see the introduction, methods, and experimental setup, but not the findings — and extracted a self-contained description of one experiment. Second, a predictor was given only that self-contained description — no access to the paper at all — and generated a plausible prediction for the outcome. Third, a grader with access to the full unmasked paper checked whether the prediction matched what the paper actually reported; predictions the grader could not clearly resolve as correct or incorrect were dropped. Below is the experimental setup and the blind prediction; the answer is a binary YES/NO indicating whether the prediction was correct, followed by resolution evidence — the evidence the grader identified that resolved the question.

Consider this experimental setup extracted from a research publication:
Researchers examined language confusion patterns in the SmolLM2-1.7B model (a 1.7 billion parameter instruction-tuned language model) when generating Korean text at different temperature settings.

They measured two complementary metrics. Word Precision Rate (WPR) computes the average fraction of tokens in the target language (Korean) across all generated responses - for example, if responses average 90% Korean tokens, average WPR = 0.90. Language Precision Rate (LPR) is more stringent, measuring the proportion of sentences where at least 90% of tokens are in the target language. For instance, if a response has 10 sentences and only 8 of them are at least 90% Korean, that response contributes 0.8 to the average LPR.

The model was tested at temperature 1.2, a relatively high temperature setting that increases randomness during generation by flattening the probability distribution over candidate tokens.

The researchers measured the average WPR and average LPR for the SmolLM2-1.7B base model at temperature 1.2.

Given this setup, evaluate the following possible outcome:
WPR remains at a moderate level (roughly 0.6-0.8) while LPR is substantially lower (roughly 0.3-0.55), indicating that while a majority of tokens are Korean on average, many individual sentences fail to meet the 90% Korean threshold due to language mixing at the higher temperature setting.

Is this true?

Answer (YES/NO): NO